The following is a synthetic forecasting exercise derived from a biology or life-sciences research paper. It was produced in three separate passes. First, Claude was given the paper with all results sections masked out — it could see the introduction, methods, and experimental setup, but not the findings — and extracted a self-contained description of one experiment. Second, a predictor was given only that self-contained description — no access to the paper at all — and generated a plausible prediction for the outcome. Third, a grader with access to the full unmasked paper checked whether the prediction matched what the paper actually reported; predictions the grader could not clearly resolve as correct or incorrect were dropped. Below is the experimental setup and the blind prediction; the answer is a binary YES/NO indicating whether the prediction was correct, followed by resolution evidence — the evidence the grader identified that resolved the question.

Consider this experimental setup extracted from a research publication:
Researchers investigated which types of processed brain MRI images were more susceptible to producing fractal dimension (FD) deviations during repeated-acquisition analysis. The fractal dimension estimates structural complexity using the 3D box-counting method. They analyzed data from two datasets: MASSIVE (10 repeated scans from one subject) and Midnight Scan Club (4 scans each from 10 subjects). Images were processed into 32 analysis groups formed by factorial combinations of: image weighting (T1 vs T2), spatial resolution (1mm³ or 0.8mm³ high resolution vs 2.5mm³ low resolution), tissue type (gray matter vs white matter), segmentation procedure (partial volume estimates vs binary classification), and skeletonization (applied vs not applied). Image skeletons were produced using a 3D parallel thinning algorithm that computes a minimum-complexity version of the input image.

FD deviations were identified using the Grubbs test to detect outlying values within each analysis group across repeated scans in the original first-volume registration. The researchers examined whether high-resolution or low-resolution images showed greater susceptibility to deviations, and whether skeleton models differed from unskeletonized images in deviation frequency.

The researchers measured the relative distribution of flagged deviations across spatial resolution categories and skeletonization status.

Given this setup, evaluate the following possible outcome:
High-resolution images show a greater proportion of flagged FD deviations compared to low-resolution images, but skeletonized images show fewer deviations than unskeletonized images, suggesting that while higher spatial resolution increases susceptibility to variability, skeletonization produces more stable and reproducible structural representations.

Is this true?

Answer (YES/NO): NO